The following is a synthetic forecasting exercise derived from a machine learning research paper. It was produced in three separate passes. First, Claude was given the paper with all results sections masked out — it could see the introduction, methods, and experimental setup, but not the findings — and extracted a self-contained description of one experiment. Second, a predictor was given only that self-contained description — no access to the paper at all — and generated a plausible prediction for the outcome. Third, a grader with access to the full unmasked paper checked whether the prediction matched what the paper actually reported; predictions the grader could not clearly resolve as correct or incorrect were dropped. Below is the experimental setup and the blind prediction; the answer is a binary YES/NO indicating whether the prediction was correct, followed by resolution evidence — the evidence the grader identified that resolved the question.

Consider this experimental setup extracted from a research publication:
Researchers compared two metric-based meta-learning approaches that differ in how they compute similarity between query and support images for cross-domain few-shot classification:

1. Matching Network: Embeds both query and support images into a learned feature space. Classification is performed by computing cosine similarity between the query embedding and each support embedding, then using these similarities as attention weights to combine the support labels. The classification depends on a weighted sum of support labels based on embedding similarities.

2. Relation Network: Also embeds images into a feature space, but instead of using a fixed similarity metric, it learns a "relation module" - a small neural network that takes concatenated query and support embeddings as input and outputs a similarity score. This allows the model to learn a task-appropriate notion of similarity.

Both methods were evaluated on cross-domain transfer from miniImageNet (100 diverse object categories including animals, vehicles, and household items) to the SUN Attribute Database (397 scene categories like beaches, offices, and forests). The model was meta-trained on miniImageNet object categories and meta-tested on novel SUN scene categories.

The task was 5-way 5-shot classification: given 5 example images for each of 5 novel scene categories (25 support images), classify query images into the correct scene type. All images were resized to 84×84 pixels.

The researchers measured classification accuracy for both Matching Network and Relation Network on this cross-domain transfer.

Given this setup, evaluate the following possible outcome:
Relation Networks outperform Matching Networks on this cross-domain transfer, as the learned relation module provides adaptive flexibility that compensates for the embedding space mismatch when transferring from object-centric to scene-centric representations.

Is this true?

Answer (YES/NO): YES